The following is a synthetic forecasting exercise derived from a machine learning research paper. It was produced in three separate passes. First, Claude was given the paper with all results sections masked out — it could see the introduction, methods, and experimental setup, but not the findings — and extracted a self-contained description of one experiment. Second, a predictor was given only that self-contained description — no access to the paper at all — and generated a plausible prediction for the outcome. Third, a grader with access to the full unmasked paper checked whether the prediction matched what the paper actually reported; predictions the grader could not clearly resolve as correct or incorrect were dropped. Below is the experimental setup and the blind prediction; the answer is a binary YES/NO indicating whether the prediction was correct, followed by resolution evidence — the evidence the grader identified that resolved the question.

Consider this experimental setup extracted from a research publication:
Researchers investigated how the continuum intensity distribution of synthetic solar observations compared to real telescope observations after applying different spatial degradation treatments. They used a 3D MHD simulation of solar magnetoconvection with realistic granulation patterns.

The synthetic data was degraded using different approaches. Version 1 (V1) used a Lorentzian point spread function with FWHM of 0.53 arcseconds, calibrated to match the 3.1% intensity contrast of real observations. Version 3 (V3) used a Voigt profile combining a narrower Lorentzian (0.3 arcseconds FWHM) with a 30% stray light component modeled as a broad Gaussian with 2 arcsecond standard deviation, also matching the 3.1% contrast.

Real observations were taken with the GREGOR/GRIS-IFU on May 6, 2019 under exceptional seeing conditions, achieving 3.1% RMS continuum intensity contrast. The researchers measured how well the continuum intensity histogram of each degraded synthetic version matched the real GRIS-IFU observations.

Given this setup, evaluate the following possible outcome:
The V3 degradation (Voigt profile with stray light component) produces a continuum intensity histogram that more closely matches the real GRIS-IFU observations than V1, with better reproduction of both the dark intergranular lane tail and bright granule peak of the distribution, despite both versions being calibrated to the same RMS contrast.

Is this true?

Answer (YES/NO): NO